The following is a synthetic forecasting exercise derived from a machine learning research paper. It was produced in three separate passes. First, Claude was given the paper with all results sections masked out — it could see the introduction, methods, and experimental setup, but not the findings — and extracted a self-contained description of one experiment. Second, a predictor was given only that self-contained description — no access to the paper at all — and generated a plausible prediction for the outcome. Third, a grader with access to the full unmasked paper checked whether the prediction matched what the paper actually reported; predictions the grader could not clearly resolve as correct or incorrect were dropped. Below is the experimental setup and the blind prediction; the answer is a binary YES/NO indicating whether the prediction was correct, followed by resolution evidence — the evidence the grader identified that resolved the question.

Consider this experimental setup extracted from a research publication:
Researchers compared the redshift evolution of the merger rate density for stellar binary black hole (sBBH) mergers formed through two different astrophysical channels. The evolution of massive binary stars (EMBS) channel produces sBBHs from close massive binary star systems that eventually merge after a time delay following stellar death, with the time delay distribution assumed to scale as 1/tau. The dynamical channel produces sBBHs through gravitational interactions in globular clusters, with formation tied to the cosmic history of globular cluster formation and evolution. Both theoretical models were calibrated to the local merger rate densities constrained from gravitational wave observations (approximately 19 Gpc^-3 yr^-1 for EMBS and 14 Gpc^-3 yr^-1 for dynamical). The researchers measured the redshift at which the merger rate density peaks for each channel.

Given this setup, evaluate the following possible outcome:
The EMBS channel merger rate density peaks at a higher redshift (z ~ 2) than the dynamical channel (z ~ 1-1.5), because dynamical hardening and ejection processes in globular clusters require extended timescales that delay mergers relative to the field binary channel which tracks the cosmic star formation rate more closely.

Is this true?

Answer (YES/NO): NO